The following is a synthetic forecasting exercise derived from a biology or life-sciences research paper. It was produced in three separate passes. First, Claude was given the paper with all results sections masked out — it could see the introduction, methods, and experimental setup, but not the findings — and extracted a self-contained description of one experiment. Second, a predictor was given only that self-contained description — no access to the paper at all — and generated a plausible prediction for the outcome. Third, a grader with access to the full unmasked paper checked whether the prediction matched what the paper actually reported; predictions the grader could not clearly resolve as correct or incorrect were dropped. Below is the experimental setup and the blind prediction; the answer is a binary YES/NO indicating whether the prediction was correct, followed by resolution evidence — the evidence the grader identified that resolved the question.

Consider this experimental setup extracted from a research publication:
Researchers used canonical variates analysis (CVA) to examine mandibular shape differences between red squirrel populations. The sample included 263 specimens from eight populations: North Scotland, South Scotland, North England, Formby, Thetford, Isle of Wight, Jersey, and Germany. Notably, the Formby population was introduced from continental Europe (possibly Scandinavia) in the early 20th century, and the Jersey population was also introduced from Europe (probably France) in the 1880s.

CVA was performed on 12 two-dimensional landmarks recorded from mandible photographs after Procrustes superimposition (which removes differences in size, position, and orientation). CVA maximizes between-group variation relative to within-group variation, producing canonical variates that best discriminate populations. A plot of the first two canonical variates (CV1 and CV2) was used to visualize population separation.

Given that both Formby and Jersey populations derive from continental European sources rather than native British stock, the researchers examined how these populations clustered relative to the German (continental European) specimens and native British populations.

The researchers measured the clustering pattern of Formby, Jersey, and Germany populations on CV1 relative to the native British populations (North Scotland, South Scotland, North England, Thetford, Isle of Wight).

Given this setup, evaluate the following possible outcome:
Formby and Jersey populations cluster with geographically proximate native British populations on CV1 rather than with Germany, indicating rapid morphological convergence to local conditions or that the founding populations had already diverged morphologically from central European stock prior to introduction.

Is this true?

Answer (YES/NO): NO